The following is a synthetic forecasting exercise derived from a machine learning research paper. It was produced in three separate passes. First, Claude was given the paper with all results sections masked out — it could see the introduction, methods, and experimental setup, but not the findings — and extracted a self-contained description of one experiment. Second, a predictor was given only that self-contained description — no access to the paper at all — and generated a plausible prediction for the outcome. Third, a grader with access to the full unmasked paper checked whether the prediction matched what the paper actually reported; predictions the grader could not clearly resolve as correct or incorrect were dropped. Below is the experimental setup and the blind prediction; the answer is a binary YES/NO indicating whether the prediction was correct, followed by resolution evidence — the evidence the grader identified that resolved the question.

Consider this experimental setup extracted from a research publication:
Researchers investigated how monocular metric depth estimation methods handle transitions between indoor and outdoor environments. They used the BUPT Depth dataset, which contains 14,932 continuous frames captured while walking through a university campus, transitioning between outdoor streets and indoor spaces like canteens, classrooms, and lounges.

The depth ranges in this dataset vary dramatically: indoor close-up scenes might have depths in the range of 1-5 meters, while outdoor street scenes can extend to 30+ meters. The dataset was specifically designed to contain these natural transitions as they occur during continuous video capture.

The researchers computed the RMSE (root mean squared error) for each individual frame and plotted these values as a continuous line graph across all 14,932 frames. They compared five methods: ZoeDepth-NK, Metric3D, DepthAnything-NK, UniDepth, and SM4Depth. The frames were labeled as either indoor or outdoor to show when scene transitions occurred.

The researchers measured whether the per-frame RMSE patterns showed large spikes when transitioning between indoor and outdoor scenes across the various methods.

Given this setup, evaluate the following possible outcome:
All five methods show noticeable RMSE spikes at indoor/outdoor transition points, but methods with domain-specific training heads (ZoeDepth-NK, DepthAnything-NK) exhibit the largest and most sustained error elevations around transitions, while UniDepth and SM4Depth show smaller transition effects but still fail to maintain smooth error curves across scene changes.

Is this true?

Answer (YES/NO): NO